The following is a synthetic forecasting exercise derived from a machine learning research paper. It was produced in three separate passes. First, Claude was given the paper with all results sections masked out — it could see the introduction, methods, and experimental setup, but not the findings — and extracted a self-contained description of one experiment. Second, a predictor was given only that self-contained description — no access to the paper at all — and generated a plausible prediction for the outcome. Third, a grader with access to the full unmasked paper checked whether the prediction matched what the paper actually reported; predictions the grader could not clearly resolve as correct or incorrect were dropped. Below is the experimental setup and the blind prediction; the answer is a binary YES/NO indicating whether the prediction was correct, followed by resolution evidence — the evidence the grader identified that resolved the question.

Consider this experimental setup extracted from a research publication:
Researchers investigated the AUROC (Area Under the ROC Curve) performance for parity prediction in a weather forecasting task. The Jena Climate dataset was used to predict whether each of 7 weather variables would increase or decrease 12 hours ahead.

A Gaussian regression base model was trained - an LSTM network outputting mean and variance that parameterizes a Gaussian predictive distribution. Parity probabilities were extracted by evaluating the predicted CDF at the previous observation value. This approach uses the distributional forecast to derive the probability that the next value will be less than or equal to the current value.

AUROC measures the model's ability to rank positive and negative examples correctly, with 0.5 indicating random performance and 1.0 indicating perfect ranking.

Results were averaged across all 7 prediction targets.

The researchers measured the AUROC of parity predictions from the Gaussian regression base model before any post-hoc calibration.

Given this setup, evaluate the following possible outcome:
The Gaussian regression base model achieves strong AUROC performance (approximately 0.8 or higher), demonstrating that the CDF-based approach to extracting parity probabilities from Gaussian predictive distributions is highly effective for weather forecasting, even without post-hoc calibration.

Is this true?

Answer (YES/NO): NO